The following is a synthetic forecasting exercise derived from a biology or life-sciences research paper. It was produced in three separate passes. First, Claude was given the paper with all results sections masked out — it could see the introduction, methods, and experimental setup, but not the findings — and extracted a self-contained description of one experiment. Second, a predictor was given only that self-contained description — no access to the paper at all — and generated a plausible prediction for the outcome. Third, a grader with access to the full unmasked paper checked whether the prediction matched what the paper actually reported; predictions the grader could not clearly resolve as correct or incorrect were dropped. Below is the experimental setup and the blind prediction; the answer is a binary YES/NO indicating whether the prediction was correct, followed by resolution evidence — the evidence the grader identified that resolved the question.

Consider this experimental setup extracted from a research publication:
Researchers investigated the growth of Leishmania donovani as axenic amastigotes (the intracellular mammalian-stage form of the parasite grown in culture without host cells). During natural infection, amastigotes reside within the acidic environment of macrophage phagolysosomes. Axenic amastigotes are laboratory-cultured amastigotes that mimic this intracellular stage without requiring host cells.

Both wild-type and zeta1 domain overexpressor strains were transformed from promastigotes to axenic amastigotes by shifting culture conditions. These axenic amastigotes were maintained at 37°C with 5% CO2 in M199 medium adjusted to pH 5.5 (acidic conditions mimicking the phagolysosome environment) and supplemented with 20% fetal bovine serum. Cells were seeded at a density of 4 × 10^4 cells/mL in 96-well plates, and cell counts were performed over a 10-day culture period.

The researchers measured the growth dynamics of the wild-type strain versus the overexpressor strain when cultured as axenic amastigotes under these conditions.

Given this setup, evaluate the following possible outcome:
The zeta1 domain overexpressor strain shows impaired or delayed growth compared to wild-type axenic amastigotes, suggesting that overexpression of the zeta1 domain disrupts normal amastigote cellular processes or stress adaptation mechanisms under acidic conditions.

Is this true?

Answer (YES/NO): YES